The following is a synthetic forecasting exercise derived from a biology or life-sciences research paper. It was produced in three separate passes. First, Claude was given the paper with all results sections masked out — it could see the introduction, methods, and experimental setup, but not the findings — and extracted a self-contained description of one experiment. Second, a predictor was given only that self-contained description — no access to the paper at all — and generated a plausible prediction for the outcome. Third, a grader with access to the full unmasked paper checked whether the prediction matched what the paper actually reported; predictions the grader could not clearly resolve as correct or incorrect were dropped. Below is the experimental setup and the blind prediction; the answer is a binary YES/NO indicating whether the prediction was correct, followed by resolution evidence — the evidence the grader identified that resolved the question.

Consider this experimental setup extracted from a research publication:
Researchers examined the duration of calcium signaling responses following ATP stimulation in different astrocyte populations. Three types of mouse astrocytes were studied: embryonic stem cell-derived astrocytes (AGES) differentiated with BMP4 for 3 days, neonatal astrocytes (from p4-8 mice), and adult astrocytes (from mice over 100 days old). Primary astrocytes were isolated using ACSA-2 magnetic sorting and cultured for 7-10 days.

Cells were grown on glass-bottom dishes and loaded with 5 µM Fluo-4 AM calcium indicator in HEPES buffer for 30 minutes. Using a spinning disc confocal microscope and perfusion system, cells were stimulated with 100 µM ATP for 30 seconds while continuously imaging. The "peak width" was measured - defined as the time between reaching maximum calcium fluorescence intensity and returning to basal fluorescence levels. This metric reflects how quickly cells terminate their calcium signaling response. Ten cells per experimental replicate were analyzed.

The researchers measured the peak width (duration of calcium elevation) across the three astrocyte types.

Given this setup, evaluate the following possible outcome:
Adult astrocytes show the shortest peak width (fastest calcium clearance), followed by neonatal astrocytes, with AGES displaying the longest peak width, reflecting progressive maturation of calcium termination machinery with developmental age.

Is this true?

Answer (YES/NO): NO